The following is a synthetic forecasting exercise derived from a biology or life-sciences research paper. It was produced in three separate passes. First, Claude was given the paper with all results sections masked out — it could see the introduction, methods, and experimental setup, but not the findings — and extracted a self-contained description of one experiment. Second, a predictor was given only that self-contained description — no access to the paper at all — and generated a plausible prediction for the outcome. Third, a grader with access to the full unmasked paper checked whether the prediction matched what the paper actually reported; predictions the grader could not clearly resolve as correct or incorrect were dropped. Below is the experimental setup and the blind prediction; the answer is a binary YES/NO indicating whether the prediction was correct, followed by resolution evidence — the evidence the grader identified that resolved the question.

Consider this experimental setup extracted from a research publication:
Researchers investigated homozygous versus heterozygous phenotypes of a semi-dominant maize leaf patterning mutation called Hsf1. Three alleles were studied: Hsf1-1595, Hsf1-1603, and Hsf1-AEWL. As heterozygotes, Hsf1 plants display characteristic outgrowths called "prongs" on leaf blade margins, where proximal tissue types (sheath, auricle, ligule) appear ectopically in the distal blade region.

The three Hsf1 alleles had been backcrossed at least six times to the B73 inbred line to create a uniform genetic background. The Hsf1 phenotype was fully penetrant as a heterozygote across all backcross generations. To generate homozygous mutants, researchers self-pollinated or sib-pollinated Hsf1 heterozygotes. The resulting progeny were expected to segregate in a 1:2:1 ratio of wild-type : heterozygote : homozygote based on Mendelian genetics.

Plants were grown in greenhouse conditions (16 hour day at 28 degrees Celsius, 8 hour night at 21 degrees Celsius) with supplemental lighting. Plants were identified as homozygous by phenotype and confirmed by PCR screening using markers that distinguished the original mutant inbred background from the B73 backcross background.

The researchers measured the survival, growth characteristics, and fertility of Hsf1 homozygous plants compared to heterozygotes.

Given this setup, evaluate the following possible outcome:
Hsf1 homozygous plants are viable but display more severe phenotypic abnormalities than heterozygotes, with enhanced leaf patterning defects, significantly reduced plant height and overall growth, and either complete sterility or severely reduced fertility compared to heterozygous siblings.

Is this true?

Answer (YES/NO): YES